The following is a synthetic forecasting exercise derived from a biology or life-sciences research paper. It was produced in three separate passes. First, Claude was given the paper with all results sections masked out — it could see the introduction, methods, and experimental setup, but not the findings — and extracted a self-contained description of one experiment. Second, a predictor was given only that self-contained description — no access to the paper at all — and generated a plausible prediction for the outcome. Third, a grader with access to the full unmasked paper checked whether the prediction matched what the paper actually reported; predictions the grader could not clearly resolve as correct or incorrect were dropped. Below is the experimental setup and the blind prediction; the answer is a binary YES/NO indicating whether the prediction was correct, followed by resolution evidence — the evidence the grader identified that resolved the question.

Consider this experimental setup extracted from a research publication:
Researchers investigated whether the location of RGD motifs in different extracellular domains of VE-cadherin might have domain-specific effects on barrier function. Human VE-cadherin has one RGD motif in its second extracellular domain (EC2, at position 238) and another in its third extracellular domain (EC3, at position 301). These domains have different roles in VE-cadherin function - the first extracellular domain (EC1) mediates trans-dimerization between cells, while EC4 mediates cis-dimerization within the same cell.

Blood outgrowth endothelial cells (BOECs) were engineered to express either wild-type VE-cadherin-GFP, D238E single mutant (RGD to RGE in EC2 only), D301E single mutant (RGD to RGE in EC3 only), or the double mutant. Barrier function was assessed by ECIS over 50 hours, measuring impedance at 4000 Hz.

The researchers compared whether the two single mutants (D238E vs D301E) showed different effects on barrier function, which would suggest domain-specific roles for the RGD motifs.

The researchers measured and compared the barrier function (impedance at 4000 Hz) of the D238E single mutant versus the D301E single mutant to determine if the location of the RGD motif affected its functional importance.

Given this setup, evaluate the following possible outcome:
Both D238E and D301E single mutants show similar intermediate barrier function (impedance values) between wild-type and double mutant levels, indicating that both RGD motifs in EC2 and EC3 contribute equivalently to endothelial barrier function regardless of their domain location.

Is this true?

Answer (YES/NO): NO